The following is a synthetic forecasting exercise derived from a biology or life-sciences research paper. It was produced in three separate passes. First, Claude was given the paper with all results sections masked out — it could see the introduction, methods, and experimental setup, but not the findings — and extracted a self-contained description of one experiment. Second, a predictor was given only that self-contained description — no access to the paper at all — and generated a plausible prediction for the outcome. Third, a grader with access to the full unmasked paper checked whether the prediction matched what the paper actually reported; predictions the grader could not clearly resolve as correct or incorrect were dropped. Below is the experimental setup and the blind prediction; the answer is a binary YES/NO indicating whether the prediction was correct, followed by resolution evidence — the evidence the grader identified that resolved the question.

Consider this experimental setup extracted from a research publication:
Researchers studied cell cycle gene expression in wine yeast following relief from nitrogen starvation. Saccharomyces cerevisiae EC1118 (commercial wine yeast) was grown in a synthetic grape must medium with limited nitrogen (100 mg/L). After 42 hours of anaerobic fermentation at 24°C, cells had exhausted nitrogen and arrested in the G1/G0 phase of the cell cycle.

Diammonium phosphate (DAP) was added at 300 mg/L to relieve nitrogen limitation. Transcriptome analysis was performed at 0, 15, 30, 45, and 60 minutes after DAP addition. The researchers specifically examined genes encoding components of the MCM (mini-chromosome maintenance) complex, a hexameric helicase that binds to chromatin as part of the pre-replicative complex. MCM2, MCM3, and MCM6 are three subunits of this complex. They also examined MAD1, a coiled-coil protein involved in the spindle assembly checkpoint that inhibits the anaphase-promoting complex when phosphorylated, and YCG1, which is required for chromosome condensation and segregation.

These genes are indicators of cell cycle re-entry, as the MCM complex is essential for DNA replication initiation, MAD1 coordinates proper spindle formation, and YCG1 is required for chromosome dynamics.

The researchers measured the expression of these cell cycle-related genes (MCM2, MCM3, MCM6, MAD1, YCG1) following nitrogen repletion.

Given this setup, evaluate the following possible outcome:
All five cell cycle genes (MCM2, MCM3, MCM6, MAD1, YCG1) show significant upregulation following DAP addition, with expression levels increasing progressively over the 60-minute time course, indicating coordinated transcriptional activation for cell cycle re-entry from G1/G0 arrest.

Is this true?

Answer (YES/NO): NO